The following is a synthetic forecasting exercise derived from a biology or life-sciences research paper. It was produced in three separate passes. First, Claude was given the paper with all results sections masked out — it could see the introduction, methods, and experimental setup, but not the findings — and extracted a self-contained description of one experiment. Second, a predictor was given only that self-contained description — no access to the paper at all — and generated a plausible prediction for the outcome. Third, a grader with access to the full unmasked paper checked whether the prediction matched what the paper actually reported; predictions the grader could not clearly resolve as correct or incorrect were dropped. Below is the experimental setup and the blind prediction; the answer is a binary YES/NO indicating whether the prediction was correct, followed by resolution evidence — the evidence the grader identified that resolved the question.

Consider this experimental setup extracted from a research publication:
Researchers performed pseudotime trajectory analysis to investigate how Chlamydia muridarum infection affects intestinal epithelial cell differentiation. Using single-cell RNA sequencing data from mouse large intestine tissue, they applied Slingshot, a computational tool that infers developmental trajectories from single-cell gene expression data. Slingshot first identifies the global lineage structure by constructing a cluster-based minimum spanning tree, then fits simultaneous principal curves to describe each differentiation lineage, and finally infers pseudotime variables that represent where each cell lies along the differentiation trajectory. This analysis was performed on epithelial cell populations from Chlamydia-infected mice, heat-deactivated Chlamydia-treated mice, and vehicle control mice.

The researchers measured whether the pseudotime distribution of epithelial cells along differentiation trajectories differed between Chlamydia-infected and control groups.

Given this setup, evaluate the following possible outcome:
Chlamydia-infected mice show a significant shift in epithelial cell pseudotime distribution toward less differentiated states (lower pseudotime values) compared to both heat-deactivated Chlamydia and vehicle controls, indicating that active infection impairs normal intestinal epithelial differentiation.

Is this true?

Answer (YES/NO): YES